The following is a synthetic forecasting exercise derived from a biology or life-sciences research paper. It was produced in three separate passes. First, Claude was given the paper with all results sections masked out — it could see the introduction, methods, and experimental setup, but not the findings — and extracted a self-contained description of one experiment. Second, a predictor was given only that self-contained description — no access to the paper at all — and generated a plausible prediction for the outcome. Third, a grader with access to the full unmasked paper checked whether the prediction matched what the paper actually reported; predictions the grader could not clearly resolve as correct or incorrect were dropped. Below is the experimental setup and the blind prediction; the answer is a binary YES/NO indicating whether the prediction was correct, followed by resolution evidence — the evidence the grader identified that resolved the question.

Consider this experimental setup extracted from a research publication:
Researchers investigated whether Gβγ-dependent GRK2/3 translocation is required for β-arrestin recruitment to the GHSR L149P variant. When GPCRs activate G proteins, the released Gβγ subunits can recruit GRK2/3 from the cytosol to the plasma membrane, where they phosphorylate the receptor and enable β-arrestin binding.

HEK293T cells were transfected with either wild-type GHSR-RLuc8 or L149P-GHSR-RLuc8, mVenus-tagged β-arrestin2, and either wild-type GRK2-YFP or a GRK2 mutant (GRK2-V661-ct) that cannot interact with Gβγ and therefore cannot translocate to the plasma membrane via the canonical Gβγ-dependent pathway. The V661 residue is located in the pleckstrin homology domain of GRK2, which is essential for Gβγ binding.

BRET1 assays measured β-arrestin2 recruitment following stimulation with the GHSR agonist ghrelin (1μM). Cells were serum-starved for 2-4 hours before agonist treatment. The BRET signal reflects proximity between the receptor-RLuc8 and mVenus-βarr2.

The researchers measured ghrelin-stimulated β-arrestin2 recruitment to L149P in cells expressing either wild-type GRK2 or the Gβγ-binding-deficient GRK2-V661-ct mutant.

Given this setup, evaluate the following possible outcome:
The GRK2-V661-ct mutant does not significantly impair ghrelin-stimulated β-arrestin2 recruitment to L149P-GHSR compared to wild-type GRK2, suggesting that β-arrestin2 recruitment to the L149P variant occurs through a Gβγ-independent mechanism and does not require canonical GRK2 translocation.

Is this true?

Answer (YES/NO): YES